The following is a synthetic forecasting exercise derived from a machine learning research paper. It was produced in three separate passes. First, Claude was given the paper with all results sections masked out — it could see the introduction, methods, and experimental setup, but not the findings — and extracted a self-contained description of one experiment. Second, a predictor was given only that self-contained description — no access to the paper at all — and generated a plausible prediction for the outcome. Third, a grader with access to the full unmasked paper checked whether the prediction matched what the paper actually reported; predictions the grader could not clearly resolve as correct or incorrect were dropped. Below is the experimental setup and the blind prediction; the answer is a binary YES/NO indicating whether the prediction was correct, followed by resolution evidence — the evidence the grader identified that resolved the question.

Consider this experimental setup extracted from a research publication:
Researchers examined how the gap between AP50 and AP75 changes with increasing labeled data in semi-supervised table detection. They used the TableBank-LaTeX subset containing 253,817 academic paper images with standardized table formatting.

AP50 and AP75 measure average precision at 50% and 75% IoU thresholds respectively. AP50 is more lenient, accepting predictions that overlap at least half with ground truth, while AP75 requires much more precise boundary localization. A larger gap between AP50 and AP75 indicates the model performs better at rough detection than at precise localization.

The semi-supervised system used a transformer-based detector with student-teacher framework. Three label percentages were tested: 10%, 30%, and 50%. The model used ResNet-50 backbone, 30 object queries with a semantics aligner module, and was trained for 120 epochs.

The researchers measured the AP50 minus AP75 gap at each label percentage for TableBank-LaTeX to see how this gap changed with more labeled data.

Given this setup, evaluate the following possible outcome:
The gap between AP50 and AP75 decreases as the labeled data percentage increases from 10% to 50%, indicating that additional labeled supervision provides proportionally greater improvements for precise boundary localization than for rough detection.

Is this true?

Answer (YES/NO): YES